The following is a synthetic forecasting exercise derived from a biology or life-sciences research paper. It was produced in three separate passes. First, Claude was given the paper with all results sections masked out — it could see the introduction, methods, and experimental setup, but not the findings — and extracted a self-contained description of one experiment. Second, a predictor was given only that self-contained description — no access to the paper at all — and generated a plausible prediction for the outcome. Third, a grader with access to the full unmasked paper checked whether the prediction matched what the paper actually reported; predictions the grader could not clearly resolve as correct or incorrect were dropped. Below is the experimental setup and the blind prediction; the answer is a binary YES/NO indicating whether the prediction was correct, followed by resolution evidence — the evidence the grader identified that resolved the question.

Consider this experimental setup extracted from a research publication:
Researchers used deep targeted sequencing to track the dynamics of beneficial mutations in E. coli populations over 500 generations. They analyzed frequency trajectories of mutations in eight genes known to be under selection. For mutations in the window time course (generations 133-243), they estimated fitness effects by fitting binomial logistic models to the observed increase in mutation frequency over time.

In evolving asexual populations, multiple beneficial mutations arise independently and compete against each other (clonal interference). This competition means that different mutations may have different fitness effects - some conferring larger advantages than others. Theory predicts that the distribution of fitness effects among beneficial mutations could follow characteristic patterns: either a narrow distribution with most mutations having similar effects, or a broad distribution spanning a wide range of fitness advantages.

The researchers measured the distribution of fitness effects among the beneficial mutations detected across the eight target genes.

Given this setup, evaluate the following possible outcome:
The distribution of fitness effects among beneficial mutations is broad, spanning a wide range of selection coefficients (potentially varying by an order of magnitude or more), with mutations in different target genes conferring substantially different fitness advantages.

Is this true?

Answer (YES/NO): NO